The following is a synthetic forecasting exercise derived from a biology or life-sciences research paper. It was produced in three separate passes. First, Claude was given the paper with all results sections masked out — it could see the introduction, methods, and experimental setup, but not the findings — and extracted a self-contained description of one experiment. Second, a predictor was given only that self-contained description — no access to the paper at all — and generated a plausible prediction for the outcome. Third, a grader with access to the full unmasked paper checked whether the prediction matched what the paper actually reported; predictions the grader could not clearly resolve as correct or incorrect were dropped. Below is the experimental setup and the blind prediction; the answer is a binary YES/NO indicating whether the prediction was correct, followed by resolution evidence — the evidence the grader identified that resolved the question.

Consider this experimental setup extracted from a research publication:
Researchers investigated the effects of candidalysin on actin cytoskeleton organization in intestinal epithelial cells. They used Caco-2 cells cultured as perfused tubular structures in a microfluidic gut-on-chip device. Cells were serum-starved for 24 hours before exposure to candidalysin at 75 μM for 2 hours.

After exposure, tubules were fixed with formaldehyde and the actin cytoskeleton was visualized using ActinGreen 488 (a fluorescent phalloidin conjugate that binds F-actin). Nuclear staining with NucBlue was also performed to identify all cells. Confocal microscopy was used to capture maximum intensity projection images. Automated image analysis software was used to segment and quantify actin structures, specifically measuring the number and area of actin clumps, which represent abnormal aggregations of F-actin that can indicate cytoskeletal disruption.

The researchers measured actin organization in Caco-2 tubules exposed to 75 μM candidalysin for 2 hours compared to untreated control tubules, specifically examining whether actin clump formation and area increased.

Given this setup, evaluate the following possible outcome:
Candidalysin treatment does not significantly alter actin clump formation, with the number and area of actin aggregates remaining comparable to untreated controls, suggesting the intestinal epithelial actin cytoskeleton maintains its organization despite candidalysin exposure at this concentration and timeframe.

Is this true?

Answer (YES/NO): NO